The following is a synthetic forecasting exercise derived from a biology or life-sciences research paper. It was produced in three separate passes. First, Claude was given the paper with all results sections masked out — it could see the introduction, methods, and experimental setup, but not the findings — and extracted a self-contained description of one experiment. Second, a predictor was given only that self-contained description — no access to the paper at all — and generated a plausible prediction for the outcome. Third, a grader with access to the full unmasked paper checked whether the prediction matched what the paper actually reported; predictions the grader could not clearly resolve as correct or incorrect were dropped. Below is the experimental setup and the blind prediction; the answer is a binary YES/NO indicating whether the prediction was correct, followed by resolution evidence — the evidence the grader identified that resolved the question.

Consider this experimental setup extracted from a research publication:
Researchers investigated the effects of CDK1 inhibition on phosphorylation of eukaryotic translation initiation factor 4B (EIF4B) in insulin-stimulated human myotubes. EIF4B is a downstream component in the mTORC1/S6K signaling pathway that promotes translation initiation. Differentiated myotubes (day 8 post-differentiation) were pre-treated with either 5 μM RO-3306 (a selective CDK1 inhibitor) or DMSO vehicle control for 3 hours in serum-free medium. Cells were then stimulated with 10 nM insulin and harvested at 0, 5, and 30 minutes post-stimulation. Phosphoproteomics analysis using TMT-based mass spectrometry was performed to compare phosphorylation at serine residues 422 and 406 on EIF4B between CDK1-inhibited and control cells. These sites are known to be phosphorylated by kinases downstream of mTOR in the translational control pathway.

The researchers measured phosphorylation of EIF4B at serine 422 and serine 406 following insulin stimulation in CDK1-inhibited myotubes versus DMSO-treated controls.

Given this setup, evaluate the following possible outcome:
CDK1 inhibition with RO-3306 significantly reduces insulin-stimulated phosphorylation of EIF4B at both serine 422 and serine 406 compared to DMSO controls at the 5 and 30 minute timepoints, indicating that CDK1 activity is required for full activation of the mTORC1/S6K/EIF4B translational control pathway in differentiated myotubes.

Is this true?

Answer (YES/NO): YES